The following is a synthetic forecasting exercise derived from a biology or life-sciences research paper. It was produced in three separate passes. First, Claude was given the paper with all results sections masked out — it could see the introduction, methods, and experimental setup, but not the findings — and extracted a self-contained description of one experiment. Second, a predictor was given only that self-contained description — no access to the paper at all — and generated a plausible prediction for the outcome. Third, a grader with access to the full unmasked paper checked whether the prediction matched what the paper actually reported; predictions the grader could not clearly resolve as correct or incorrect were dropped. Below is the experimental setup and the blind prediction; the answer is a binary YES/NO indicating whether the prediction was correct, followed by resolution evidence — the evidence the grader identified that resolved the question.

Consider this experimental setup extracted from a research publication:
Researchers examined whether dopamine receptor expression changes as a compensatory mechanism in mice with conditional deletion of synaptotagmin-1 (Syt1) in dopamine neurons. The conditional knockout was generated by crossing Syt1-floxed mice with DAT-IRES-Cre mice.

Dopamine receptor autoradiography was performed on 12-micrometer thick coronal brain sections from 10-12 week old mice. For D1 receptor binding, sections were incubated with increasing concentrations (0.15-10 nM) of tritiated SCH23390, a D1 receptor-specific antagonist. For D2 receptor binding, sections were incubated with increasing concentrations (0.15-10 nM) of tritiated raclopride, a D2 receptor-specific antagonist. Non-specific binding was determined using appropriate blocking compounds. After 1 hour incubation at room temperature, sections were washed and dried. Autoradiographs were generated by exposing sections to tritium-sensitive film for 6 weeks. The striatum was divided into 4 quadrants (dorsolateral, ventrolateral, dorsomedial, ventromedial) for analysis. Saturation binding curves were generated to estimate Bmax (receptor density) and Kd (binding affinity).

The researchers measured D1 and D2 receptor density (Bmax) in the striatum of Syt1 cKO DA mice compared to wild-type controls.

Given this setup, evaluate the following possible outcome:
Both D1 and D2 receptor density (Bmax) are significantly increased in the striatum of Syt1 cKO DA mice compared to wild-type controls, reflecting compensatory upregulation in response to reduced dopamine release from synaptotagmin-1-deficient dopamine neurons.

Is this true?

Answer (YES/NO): NO